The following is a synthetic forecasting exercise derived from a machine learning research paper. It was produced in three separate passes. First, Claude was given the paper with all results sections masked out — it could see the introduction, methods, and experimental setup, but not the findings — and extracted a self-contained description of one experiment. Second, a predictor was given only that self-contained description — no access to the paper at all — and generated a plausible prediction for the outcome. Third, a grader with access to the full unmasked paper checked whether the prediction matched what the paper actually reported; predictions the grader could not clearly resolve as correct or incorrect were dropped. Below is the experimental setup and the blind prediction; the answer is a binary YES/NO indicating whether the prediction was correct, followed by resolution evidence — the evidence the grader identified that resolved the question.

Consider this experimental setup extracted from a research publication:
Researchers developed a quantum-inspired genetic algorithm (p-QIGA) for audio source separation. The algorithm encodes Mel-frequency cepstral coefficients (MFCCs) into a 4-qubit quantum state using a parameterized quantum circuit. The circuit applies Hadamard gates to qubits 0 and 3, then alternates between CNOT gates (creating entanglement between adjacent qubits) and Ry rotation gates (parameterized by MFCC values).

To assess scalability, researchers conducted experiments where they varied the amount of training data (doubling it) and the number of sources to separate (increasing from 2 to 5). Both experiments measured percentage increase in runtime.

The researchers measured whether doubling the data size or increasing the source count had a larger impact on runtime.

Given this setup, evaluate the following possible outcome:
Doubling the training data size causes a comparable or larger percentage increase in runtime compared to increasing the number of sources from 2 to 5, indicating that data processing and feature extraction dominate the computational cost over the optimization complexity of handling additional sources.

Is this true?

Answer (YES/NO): YES